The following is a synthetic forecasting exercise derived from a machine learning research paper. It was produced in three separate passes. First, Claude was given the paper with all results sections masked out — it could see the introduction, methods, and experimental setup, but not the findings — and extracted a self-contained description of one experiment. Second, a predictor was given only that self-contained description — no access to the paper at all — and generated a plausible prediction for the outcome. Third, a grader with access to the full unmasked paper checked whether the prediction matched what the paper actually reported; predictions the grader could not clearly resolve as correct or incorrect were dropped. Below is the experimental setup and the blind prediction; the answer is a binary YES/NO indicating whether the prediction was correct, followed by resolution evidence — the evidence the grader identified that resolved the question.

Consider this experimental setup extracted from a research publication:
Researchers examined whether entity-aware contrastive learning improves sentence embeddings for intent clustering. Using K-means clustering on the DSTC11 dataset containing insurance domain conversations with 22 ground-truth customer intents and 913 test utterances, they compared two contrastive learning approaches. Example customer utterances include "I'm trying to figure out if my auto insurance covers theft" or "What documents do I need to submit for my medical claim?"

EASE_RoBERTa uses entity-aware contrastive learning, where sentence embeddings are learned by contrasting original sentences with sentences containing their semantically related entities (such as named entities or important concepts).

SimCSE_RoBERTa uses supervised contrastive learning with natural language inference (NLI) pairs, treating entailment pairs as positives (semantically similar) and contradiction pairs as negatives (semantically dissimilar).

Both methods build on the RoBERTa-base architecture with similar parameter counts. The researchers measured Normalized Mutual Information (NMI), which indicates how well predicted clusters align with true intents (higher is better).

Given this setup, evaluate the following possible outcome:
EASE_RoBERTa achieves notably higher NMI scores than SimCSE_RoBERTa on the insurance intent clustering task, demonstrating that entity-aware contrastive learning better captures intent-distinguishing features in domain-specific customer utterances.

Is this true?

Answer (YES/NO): NO